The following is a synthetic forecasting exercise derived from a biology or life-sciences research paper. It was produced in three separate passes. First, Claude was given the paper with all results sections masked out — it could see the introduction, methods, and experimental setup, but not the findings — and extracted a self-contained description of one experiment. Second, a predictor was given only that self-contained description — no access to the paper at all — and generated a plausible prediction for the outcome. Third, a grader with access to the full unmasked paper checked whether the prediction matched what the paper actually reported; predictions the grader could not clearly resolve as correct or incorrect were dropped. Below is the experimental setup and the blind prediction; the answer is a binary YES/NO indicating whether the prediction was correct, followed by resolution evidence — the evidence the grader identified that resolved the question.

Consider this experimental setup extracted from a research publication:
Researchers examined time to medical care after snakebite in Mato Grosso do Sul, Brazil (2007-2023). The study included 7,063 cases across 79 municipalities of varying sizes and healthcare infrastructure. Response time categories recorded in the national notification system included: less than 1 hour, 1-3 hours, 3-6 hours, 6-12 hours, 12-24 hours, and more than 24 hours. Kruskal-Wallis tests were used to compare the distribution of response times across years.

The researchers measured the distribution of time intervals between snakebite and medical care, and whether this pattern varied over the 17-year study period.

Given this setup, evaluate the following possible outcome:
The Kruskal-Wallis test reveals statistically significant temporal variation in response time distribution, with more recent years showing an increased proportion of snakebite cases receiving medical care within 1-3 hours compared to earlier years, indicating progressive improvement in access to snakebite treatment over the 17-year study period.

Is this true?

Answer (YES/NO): NO